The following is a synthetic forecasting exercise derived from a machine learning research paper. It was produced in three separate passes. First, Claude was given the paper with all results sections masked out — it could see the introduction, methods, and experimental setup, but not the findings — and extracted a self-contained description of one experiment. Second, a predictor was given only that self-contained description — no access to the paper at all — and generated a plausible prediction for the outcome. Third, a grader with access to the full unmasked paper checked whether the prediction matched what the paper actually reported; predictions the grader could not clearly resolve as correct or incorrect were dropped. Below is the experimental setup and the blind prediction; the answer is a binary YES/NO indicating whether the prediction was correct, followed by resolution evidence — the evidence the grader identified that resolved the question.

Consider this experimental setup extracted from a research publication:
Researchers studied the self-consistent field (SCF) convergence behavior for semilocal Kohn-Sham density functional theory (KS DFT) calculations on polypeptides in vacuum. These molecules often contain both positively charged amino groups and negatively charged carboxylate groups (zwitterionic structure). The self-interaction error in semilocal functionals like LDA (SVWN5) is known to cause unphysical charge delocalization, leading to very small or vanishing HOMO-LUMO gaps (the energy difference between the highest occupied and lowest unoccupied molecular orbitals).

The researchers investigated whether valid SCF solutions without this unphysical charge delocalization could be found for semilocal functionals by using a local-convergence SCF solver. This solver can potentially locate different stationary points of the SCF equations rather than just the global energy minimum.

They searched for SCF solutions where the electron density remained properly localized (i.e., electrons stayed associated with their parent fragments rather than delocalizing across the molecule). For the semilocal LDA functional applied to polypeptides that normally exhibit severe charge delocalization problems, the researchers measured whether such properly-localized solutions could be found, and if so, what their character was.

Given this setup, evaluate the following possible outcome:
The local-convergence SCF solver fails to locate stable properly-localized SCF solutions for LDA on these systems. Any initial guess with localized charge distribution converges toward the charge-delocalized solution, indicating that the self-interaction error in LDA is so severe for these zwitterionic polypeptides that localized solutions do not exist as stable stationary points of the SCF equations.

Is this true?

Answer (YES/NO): NO